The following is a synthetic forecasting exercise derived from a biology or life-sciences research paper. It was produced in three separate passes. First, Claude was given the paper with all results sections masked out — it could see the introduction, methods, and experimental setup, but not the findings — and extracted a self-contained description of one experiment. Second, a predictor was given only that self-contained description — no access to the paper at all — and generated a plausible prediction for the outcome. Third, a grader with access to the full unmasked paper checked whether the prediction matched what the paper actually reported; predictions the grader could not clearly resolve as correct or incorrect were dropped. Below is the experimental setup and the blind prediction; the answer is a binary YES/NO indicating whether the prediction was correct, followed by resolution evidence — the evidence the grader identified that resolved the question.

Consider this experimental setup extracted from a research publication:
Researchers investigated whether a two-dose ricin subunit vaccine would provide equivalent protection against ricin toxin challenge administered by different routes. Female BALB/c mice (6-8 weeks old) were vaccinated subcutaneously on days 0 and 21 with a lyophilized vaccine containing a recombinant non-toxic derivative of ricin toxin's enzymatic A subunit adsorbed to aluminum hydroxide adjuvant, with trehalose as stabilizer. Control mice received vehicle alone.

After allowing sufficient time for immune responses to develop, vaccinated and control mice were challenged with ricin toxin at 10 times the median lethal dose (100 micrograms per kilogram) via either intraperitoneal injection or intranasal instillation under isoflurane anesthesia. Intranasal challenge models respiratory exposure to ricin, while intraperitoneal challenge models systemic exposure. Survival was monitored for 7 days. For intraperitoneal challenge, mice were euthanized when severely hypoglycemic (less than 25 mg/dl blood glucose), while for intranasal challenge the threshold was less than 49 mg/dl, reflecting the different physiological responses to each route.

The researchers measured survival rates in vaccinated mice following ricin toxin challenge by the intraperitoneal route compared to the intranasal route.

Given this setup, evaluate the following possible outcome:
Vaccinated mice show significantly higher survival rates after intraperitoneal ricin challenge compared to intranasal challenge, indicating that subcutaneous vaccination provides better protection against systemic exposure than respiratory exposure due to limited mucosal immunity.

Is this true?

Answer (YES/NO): YES